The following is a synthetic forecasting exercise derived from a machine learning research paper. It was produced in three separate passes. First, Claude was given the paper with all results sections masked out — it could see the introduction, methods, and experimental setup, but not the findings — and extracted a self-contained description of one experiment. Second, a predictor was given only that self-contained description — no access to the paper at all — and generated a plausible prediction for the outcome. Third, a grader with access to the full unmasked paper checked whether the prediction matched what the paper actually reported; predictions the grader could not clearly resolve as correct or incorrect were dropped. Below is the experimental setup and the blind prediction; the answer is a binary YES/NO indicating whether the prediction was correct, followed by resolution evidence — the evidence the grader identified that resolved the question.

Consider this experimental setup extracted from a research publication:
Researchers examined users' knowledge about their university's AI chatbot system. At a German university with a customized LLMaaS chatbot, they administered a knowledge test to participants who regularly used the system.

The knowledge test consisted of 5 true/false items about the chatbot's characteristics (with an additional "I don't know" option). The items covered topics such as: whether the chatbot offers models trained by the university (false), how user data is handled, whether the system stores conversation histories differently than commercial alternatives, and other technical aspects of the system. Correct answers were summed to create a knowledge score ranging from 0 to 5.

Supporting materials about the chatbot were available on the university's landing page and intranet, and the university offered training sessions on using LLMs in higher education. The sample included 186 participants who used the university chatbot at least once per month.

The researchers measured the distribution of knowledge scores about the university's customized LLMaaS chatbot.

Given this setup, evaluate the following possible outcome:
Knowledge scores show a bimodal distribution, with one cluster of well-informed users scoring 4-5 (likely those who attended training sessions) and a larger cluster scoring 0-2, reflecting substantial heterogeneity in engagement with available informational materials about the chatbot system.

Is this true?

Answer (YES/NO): NO